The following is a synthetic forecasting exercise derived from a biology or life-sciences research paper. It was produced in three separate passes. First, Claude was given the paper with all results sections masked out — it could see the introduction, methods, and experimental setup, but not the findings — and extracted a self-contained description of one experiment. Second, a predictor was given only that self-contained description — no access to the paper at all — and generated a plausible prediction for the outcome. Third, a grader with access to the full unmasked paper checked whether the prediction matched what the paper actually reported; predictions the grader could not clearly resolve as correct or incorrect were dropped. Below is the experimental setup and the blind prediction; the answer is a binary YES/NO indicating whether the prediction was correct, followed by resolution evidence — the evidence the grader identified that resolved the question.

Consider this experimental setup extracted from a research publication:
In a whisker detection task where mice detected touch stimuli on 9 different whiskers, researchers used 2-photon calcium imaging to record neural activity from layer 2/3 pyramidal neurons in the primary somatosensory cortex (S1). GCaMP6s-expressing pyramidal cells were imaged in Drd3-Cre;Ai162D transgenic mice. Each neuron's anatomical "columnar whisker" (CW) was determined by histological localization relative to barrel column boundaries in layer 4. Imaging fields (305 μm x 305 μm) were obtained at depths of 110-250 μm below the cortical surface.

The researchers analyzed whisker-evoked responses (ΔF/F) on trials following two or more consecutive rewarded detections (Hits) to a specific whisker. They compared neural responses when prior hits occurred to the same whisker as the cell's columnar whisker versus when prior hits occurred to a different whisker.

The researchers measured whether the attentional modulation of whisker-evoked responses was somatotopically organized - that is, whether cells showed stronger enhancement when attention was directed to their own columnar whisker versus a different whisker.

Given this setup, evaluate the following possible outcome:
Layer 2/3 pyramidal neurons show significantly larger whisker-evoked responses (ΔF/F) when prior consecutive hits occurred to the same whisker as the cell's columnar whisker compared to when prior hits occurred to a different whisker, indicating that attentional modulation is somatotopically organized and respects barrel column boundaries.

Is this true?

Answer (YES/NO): YES